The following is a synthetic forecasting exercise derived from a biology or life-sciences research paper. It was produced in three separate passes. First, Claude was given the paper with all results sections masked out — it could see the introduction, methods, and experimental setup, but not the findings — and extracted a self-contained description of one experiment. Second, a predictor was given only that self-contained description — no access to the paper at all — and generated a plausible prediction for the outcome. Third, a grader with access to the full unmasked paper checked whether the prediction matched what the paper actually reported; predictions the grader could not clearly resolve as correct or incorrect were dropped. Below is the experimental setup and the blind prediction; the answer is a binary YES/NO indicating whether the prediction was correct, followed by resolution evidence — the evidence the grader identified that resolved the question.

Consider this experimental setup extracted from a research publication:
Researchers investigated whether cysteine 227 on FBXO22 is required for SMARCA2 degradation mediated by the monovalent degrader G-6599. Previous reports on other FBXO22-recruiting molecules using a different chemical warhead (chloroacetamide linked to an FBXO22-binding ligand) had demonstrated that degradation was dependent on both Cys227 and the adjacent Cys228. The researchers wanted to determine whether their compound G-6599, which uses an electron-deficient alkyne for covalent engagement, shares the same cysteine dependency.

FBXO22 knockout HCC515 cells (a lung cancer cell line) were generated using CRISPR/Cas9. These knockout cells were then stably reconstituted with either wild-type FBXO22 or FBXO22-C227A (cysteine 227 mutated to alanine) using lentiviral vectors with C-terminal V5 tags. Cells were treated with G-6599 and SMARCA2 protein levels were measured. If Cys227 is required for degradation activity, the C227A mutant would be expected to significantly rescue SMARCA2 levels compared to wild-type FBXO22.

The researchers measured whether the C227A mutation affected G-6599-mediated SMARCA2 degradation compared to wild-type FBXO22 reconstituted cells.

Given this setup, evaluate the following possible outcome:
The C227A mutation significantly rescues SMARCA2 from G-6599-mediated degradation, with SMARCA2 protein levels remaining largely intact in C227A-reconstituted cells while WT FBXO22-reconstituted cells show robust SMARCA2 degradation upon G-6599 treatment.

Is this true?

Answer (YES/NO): NO